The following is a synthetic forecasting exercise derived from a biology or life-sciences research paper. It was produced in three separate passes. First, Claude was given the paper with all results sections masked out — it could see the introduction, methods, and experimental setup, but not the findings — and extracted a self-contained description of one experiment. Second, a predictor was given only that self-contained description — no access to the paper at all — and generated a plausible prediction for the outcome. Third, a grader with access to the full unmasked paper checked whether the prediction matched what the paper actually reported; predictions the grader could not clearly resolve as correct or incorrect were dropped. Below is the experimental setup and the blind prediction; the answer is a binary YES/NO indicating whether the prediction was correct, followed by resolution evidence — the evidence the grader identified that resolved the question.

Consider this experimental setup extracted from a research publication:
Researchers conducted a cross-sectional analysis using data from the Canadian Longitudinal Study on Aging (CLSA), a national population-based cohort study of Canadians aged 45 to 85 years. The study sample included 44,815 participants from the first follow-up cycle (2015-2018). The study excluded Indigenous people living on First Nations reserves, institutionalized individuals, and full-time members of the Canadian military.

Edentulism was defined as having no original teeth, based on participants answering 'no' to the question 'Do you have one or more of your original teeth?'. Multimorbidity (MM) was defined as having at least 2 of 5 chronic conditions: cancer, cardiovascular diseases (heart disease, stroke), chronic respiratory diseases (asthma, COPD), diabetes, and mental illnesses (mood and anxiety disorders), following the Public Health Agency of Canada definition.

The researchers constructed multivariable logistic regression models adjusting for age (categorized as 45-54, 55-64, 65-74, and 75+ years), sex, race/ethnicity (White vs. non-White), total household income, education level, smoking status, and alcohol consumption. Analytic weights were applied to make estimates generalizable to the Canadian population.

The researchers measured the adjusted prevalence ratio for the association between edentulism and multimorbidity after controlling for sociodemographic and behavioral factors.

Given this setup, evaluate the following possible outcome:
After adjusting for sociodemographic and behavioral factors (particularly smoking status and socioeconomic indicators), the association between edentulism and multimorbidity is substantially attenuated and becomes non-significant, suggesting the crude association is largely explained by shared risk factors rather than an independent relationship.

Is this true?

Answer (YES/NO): NO